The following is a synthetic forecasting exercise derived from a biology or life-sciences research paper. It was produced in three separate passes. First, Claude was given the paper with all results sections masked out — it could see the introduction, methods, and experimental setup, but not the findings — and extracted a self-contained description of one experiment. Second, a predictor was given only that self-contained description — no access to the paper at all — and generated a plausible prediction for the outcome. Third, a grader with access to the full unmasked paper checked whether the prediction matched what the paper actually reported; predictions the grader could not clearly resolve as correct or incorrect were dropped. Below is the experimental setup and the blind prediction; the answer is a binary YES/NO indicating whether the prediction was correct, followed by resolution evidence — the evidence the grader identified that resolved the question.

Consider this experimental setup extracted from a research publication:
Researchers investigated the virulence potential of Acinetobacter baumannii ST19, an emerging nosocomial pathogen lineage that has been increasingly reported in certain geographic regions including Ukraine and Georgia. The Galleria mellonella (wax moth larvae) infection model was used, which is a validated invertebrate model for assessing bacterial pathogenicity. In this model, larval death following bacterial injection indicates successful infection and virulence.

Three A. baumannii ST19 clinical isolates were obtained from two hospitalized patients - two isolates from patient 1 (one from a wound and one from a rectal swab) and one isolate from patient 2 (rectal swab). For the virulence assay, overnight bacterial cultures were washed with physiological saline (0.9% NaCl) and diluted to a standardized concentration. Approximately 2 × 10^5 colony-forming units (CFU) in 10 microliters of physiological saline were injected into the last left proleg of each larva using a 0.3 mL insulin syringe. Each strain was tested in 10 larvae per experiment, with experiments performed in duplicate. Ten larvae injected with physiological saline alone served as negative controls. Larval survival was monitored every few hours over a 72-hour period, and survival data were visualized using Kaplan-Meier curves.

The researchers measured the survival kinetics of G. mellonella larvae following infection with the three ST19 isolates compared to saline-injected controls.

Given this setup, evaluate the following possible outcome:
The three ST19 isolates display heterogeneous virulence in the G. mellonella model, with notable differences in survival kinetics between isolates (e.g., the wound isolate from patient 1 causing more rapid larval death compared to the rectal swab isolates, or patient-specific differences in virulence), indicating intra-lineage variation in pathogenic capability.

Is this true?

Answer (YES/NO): YES